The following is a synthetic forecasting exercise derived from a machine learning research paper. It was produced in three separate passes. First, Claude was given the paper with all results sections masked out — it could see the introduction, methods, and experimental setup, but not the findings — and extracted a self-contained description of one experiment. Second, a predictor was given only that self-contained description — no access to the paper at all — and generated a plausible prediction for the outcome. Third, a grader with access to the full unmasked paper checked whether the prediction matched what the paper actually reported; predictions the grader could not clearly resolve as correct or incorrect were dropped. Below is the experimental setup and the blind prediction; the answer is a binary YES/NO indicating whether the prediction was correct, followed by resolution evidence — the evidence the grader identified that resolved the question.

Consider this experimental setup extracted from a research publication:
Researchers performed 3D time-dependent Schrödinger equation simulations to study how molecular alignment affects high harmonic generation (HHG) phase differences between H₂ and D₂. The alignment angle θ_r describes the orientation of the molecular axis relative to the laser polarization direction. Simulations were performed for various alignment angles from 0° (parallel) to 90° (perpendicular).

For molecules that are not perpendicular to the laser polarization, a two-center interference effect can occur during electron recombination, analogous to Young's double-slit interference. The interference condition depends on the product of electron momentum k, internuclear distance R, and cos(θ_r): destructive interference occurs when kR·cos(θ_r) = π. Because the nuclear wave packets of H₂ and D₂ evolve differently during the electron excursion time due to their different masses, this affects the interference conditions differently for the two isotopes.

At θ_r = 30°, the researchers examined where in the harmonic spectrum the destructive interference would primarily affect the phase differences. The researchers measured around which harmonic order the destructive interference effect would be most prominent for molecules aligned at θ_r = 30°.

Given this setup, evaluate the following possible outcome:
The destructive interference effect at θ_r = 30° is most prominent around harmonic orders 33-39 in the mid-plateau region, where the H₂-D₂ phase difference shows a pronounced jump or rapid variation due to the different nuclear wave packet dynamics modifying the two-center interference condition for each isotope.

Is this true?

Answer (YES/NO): NO